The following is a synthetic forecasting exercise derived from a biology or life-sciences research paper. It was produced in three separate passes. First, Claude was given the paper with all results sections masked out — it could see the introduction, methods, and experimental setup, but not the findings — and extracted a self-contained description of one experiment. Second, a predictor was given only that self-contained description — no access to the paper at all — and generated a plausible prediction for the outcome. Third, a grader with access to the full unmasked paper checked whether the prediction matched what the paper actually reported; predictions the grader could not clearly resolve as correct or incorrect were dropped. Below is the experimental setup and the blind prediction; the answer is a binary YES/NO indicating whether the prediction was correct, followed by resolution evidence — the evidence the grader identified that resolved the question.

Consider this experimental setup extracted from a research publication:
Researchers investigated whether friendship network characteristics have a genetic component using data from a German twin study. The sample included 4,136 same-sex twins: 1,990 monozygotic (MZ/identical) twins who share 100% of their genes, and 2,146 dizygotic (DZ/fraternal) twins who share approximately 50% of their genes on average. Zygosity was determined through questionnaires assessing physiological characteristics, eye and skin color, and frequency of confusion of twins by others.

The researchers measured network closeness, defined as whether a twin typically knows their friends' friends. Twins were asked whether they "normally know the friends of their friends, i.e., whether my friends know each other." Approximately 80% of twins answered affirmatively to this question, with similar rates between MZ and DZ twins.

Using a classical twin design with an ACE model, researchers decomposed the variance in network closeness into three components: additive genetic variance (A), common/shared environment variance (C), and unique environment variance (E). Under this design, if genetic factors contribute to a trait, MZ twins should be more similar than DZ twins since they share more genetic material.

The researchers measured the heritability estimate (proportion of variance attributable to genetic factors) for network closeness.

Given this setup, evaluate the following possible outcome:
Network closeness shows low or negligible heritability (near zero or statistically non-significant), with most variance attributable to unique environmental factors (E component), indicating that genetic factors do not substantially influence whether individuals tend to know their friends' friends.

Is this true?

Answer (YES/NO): YES